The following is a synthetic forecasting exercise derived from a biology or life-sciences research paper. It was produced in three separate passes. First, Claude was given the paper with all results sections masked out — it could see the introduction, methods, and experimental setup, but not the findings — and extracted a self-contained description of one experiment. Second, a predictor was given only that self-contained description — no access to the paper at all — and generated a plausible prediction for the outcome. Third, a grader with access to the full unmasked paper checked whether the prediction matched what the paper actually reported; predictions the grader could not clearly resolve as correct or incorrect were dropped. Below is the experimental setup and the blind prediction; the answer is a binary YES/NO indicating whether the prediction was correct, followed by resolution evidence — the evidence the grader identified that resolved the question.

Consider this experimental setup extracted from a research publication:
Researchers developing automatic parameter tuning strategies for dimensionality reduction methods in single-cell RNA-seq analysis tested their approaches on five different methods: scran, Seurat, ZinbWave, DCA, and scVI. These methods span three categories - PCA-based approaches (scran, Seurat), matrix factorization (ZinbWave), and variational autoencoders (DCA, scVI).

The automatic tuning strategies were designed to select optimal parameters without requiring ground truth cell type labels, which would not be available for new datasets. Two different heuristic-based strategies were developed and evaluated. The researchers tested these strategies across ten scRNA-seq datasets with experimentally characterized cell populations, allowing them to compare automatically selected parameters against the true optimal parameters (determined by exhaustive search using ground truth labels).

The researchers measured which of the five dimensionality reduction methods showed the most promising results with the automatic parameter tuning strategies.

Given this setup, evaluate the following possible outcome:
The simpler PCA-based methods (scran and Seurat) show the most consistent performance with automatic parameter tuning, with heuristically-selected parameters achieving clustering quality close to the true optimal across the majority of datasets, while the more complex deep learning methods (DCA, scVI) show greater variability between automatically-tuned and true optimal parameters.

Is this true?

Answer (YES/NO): NO